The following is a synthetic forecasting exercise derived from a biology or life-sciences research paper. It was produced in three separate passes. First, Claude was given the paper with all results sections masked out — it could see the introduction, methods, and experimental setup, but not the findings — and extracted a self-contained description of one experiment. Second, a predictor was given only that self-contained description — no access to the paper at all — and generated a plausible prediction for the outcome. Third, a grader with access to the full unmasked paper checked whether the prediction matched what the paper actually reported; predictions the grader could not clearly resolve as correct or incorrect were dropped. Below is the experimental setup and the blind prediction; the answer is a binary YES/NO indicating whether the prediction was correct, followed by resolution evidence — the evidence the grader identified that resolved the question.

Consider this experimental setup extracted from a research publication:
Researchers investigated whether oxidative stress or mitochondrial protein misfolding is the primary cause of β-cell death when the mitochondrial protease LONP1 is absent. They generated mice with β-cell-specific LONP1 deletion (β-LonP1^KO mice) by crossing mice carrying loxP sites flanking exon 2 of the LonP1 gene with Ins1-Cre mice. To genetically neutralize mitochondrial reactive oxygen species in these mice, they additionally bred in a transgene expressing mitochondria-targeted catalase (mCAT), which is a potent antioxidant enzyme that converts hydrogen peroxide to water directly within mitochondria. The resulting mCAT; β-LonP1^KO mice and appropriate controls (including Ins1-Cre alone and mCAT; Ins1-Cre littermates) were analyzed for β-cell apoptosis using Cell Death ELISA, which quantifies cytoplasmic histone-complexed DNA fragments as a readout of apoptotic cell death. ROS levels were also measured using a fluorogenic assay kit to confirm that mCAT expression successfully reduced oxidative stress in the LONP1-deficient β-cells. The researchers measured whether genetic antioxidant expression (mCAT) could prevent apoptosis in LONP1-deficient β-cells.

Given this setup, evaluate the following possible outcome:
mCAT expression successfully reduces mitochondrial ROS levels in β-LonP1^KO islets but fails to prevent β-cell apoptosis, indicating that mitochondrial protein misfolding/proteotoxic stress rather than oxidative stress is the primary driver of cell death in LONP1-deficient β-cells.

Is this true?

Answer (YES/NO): NO